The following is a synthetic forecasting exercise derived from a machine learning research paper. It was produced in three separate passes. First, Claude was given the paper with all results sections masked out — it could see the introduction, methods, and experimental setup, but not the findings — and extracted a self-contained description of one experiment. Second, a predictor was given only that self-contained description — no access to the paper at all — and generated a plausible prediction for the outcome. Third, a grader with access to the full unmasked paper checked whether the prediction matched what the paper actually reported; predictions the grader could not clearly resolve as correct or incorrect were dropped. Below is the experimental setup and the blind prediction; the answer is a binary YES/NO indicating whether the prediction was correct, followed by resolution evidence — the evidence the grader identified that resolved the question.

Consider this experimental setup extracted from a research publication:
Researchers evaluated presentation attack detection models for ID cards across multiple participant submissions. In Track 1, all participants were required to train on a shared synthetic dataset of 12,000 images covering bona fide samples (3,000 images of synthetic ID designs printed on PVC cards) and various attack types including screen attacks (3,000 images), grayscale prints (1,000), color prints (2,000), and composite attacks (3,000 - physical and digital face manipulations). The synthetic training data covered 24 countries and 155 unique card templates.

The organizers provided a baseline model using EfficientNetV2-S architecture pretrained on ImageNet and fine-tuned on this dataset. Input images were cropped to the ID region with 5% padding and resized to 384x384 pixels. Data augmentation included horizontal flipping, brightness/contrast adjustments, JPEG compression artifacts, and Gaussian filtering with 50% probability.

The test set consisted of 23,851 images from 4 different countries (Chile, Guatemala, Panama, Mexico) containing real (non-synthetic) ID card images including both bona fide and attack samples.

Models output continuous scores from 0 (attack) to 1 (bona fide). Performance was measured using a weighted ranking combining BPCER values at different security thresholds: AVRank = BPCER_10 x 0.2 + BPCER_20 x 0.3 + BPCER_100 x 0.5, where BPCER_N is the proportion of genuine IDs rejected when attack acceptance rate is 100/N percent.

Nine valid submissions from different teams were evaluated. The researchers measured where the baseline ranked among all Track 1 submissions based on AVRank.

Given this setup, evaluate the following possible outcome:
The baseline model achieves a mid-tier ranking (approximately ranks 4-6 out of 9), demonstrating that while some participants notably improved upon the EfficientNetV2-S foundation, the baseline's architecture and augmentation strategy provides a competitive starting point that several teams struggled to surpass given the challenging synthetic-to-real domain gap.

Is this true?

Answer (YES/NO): NO